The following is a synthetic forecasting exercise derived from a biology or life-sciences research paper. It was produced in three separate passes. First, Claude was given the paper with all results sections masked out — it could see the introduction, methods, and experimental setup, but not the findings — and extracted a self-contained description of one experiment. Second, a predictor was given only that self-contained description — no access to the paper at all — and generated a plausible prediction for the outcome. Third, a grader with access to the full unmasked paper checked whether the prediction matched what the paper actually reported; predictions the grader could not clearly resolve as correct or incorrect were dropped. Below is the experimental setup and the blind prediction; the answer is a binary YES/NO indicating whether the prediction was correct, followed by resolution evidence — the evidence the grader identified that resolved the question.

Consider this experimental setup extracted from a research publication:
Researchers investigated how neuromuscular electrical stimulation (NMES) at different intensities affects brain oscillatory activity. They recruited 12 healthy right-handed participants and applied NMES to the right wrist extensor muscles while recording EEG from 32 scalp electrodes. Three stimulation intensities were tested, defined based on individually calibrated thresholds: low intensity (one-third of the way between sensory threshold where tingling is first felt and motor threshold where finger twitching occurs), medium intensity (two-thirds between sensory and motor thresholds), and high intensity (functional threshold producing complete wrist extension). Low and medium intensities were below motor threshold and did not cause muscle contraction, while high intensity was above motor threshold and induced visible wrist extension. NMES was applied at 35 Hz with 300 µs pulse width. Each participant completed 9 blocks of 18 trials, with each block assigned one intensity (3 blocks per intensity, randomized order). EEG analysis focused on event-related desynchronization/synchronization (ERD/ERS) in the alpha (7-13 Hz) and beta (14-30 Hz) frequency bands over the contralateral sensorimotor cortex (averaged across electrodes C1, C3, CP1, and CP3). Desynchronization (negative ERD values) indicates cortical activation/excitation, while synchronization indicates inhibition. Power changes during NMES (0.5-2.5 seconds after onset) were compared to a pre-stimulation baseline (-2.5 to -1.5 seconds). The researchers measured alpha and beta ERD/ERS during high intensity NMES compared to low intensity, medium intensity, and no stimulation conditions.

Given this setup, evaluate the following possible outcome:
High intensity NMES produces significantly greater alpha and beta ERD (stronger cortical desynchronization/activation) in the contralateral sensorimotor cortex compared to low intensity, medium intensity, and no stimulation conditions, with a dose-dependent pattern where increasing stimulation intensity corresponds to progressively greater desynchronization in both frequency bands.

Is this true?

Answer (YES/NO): NO